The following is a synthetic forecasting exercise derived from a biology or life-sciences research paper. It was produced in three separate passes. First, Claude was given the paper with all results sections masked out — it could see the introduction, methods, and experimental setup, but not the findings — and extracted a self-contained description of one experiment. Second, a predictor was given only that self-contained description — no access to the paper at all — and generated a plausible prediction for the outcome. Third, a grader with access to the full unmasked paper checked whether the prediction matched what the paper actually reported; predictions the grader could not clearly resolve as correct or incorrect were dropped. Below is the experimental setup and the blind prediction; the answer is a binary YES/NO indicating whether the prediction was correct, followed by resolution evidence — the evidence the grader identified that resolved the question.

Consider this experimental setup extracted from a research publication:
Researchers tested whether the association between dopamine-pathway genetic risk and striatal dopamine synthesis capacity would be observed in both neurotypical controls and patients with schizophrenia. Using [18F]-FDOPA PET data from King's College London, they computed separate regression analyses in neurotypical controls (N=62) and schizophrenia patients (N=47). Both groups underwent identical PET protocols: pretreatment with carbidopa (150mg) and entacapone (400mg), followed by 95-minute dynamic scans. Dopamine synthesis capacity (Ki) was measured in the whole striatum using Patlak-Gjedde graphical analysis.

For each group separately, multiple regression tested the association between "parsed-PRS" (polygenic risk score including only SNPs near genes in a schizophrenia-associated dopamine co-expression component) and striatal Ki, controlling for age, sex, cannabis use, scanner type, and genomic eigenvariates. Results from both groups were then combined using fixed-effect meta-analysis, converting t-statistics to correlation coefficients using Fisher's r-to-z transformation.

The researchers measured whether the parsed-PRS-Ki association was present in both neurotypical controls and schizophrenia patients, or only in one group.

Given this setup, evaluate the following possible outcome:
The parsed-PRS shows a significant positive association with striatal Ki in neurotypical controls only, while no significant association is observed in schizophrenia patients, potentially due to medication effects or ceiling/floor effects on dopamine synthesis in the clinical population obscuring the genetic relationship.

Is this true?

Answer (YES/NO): NO